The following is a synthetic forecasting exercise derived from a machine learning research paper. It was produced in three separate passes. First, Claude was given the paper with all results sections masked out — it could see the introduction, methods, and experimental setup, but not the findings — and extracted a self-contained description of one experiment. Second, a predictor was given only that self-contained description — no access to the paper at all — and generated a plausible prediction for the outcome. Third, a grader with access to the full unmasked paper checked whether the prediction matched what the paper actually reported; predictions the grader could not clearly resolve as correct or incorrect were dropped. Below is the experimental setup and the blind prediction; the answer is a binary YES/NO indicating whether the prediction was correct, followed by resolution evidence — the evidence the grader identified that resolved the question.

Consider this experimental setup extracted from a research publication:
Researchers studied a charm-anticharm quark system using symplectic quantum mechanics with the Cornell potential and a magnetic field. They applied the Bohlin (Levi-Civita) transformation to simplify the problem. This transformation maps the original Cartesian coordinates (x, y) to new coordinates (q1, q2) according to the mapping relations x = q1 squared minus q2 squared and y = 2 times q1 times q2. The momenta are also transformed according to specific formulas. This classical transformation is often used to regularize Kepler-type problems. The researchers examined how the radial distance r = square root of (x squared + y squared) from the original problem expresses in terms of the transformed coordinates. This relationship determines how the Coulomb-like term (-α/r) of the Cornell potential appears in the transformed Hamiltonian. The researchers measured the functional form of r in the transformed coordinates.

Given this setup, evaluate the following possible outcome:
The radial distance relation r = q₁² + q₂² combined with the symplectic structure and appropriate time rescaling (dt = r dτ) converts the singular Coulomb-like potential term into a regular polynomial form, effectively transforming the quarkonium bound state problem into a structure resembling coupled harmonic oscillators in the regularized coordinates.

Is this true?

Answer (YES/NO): NO